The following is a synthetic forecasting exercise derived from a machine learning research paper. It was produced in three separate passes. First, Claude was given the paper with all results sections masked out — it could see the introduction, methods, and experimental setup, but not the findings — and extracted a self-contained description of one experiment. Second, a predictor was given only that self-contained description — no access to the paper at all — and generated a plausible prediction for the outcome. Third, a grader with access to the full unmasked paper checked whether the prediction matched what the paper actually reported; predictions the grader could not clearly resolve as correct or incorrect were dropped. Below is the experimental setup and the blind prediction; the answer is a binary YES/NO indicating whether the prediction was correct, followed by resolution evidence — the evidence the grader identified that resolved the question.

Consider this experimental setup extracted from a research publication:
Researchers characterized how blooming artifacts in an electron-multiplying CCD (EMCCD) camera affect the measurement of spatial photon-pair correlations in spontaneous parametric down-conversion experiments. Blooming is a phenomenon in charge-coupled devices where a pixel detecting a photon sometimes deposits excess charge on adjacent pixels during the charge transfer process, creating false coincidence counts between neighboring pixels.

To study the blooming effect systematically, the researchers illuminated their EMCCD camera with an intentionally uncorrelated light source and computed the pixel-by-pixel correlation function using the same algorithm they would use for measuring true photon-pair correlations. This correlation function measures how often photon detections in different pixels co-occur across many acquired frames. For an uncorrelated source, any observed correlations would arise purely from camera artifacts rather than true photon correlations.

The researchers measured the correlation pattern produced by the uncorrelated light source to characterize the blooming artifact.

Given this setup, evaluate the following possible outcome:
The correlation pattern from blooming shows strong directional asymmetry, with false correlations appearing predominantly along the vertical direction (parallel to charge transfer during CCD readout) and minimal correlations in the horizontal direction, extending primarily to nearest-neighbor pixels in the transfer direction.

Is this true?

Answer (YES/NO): NO